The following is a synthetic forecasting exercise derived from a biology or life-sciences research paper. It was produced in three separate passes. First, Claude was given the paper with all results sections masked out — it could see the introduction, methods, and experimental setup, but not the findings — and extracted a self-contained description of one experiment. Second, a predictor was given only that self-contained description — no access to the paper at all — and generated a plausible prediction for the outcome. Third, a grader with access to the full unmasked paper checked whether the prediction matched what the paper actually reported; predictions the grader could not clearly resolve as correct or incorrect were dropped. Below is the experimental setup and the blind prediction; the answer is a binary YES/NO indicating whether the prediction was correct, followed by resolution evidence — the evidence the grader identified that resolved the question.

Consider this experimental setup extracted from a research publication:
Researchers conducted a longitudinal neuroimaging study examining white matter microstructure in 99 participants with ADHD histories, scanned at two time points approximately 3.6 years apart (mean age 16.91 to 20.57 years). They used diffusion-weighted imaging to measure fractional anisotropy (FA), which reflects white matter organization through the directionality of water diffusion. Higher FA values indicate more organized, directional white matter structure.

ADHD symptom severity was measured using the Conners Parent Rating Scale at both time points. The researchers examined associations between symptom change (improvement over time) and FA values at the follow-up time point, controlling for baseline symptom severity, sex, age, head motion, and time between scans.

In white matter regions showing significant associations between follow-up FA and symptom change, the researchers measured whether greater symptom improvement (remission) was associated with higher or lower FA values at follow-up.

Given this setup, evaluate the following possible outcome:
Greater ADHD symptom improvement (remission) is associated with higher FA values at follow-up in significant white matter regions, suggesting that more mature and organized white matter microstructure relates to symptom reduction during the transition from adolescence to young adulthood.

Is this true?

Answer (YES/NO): NO